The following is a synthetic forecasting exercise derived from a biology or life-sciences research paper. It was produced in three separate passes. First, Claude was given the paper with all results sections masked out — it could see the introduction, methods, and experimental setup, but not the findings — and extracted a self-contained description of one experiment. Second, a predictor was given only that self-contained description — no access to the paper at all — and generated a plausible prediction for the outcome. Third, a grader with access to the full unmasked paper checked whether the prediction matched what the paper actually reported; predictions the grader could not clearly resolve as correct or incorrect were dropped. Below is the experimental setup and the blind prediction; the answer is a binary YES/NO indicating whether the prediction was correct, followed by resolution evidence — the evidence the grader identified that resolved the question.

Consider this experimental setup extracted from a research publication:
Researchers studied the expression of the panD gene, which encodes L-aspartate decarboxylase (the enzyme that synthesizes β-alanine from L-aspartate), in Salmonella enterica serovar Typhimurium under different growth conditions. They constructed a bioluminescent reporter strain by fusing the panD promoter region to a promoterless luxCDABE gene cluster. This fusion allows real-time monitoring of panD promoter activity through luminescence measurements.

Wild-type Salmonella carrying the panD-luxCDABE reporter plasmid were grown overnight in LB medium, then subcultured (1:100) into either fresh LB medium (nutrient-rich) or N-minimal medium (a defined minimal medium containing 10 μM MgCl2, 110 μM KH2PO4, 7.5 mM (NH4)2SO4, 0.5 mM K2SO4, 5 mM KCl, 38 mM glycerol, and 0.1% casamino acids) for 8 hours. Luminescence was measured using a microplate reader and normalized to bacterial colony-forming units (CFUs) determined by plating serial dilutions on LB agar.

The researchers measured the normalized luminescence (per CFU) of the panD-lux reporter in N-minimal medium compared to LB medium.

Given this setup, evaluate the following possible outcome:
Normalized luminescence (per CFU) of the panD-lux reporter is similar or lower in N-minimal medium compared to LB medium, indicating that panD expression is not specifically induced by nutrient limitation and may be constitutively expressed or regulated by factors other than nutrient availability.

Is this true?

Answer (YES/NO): NO